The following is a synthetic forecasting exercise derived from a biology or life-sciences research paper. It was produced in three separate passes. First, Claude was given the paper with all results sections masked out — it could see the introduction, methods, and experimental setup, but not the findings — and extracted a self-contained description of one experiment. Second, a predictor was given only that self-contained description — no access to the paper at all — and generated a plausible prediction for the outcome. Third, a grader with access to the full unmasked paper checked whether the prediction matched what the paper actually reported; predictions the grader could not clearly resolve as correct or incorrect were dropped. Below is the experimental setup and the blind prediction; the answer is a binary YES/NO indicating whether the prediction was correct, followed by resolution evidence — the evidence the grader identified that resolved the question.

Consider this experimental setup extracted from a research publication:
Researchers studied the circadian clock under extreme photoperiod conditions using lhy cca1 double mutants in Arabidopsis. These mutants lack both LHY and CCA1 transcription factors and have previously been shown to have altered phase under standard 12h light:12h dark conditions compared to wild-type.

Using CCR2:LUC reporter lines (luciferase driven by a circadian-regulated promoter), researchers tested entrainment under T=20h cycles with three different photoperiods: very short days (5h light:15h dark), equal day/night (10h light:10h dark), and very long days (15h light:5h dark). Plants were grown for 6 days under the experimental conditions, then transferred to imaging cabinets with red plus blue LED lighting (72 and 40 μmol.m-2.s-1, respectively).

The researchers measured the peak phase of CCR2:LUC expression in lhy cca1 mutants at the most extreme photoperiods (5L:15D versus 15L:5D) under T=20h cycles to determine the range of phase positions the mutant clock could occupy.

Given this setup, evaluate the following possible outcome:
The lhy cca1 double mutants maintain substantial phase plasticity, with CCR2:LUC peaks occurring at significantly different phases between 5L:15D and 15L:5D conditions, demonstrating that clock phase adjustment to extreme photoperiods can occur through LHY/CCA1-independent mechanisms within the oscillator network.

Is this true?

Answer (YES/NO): YES